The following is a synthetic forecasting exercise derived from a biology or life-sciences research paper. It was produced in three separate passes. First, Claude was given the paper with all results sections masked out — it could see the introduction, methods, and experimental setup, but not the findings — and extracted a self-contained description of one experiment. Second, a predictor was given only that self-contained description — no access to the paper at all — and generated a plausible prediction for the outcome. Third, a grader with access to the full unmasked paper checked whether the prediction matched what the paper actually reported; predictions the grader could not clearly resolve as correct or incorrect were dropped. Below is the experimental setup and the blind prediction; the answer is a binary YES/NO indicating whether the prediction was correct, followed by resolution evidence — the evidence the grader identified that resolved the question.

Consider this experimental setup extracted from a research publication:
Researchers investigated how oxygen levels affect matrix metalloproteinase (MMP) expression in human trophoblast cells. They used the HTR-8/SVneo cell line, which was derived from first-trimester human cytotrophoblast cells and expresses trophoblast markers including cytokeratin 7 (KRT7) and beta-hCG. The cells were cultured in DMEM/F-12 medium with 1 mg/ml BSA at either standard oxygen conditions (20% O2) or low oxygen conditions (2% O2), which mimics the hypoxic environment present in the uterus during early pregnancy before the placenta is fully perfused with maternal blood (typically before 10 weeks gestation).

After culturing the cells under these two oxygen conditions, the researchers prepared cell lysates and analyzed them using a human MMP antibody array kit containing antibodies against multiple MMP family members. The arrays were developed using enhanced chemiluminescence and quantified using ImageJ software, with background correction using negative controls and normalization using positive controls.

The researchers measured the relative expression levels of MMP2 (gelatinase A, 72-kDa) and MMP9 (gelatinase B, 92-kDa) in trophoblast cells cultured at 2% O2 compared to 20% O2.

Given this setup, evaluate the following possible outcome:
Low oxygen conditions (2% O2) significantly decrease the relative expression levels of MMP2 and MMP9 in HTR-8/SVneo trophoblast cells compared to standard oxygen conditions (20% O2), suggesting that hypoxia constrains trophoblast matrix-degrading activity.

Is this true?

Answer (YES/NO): NO